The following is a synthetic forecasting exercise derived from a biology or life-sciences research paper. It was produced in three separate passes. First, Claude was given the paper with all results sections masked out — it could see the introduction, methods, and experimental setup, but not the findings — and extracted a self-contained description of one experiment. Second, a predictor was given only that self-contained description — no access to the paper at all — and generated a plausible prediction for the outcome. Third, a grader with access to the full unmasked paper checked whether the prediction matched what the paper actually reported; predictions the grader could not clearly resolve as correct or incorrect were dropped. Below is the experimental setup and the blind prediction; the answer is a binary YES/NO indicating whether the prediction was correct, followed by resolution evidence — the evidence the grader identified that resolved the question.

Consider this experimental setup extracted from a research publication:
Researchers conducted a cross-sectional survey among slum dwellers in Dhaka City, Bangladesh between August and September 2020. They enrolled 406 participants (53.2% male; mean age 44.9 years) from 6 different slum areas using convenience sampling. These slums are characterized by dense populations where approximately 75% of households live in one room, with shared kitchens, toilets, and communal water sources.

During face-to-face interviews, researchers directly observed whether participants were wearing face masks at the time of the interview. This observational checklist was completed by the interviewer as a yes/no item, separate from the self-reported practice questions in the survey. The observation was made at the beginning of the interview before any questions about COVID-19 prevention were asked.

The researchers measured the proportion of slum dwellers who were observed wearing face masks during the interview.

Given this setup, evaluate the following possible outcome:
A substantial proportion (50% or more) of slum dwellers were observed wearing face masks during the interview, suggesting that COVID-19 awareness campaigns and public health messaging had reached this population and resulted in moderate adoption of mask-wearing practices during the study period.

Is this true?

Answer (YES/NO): YES